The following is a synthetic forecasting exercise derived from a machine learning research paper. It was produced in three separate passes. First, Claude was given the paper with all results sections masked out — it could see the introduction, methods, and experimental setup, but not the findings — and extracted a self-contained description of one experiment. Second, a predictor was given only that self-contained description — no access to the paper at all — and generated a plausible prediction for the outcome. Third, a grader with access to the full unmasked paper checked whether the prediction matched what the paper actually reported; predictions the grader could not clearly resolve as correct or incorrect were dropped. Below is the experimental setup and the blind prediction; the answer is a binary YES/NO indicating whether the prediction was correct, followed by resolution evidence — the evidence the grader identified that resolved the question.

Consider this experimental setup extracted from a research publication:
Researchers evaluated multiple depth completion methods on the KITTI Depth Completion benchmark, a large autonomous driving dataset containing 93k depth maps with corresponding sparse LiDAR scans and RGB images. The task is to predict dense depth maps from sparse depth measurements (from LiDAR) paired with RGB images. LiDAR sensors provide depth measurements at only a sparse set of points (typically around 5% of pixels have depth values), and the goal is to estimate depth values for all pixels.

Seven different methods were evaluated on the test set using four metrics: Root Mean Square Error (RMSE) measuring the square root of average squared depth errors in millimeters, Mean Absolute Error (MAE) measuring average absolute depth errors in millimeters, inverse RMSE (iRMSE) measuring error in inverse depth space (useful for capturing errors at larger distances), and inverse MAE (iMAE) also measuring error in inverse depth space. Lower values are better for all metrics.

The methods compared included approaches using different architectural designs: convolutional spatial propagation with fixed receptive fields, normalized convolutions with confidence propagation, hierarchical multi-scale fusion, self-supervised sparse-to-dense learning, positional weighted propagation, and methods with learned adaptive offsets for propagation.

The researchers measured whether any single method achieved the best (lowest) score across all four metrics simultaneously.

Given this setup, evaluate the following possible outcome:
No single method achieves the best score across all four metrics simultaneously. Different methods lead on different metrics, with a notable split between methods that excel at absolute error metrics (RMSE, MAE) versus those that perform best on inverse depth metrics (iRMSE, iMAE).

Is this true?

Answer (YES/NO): NO